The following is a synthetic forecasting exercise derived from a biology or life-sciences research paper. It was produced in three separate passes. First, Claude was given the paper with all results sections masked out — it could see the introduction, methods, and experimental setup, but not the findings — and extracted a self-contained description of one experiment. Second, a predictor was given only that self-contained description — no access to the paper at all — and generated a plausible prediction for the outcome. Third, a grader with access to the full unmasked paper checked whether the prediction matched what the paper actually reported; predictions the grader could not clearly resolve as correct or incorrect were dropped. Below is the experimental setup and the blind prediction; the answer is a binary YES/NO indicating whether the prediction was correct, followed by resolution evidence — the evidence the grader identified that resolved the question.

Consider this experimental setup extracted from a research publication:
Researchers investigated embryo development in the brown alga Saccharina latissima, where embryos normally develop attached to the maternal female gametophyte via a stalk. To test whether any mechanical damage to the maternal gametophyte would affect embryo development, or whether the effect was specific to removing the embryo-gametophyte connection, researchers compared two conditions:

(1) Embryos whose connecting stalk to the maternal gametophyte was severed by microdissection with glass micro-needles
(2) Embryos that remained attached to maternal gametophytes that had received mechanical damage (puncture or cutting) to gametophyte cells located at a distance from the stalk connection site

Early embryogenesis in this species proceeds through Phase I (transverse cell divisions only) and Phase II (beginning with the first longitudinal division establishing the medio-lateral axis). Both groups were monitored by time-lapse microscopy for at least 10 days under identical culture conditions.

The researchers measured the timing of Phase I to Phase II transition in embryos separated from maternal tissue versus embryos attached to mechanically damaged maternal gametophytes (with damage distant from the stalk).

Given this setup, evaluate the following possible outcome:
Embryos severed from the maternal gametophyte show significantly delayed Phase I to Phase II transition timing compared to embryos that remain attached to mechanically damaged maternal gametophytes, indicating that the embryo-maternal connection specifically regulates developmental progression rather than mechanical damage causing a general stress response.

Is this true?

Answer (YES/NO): NO